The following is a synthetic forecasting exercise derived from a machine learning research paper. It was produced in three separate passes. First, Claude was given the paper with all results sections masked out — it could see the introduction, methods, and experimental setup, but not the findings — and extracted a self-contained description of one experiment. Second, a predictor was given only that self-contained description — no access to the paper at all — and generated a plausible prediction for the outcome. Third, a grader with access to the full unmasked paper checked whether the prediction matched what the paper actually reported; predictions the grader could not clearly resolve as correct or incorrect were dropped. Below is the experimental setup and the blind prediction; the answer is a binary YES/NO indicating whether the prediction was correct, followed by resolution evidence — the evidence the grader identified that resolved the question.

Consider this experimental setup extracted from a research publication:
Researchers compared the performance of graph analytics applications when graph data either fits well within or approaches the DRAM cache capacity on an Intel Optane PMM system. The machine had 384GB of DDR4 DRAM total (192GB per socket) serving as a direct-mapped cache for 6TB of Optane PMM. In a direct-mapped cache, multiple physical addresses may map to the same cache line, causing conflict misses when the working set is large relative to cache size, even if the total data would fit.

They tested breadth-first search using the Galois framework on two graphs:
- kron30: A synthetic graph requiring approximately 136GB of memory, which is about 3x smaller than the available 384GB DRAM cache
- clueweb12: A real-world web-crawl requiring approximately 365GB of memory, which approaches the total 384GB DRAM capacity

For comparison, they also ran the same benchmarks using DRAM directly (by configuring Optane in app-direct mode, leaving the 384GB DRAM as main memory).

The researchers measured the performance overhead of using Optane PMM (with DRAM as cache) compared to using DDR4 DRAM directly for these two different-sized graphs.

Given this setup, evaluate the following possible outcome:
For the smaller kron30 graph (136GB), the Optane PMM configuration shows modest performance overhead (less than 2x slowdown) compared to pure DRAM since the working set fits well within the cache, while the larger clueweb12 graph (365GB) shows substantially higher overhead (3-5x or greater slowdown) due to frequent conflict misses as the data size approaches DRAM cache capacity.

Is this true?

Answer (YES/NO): NO